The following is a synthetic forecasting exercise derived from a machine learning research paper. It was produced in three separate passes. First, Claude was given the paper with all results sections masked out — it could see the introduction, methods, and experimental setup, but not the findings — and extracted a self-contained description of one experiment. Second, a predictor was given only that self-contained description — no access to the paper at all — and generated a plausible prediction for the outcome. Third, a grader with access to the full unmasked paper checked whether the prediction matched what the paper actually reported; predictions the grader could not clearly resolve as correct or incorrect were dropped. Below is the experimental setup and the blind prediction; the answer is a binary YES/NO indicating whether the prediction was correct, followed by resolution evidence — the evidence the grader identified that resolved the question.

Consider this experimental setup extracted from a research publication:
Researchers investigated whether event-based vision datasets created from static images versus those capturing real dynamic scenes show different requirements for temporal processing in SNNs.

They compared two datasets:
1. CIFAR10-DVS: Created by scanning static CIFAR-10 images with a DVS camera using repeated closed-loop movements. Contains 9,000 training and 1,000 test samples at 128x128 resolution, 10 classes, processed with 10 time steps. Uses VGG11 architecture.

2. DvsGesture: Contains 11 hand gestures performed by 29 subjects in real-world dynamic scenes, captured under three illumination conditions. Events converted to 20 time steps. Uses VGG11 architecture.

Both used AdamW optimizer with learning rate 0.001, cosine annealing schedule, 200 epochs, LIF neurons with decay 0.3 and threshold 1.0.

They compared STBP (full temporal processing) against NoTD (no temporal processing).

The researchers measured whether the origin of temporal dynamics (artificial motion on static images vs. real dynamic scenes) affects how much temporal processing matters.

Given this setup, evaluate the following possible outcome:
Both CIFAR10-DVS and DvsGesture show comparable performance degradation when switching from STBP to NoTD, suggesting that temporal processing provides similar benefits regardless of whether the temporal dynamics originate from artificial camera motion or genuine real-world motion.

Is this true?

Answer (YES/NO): NO